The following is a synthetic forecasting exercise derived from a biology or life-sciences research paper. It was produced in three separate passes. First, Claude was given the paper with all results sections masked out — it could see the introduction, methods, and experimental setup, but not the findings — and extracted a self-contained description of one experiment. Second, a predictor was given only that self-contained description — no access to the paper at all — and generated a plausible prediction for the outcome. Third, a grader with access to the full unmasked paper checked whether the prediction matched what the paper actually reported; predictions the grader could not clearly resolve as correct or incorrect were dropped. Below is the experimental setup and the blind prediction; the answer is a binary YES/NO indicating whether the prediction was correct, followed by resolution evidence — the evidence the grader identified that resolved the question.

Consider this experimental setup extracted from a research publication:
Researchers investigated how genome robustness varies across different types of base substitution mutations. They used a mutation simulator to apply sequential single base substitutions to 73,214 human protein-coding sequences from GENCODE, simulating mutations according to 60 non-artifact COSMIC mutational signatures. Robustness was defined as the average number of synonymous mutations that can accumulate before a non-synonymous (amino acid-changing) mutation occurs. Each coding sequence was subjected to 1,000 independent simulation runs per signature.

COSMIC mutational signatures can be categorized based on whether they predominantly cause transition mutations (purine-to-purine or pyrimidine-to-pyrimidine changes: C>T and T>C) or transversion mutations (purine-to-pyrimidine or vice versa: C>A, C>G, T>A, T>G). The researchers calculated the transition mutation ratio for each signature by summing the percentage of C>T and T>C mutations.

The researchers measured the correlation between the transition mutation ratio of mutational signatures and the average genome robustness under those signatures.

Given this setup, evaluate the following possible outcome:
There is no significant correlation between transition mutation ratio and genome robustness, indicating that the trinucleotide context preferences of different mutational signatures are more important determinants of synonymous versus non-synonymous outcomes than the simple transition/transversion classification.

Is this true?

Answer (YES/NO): NO